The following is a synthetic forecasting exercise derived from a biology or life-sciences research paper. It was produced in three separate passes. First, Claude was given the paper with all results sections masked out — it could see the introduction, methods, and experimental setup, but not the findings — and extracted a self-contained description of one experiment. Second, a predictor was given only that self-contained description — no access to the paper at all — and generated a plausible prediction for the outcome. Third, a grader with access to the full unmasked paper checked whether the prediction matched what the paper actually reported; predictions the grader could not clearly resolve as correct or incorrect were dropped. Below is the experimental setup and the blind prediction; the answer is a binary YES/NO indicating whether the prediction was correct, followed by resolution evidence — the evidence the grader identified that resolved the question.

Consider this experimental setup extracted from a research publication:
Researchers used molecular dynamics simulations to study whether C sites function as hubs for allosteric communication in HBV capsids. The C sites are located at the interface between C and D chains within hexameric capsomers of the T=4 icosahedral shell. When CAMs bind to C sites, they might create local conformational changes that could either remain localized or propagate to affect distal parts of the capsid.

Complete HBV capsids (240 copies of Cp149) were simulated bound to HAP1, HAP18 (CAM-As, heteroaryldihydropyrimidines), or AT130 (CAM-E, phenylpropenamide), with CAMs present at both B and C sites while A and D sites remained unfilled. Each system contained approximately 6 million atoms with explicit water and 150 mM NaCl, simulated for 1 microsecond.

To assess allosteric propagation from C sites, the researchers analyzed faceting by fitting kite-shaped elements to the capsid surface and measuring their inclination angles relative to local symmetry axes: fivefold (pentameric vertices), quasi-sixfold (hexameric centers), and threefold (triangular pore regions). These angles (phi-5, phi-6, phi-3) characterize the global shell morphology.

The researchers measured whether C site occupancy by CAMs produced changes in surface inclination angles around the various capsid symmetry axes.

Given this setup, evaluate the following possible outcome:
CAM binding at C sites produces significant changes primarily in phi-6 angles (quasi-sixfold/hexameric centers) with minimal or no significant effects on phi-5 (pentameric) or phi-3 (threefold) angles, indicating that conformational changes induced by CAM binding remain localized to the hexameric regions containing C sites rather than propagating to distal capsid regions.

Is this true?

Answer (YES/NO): NO